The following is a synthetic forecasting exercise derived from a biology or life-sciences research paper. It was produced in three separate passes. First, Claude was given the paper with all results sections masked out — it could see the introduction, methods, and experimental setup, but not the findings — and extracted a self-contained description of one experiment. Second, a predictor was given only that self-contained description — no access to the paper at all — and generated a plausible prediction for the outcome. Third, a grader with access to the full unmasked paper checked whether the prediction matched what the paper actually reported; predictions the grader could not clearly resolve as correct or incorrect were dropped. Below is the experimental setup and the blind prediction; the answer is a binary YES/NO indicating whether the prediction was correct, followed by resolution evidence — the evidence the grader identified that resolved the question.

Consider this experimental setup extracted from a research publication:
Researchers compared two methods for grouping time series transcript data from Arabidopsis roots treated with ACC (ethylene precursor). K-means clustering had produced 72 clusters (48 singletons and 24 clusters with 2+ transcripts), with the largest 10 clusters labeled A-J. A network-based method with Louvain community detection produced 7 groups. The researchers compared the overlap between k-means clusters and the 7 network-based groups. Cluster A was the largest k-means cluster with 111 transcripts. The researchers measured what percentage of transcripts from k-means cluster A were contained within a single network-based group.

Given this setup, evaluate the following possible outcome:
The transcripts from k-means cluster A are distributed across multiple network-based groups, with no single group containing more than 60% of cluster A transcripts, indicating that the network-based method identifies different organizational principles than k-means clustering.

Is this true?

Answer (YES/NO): NO